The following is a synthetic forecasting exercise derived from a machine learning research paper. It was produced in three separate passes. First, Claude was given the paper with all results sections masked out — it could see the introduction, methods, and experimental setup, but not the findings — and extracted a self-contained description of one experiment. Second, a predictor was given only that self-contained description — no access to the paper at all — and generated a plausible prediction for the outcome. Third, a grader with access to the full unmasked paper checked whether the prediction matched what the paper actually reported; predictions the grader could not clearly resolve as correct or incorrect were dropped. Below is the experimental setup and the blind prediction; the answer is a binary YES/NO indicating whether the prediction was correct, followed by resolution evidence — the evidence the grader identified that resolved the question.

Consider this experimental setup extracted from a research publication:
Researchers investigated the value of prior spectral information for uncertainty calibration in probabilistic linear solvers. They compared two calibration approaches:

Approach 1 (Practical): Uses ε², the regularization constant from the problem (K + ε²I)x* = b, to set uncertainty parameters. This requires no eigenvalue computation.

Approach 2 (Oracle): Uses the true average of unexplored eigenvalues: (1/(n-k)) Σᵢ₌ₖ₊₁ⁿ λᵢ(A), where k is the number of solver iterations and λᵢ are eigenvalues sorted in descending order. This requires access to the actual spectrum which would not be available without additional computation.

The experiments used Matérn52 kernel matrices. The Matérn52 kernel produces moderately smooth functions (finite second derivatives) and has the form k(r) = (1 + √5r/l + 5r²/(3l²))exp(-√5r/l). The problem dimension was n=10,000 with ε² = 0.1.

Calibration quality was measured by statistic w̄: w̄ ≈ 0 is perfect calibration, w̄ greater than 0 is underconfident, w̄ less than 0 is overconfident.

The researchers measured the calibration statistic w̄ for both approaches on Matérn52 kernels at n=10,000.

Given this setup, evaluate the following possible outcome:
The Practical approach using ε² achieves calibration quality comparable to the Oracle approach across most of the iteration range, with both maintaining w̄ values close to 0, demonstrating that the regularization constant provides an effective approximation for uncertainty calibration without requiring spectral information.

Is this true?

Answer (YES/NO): YES